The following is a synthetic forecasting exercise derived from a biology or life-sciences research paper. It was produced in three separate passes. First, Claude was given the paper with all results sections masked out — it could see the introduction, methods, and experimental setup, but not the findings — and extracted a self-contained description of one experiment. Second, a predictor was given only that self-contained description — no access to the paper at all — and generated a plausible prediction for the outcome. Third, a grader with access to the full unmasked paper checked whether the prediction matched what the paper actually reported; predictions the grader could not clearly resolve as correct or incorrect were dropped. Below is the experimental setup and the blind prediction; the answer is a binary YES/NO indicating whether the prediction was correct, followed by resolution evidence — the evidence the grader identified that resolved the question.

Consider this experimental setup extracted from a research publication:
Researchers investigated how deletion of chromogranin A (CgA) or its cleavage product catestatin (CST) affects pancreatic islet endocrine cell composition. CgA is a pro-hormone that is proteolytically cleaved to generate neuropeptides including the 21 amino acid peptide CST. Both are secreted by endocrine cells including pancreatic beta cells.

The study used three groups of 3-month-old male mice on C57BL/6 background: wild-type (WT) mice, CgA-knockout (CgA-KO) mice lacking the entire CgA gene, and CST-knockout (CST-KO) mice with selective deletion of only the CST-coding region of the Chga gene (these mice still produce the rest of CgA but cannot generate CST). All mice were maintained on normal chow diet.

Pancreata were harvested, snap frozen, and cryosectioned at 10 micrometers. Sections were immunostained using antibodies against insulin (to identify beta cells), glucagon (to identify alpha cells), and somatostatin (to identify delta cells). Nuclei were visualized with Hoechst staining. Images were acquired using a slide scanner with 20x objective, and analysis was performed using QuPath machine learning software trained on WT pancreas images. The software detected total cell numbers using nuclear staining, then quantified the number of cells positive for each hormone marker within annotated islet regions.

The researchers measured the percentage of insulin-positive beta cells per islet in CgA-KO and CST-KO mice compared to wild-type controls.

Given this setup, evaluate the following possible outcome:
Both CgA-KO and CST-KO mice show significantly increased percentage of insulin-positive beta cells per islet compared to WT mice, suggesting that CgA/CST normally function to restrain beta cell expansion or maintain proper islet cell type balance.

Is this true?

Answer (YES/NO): NO